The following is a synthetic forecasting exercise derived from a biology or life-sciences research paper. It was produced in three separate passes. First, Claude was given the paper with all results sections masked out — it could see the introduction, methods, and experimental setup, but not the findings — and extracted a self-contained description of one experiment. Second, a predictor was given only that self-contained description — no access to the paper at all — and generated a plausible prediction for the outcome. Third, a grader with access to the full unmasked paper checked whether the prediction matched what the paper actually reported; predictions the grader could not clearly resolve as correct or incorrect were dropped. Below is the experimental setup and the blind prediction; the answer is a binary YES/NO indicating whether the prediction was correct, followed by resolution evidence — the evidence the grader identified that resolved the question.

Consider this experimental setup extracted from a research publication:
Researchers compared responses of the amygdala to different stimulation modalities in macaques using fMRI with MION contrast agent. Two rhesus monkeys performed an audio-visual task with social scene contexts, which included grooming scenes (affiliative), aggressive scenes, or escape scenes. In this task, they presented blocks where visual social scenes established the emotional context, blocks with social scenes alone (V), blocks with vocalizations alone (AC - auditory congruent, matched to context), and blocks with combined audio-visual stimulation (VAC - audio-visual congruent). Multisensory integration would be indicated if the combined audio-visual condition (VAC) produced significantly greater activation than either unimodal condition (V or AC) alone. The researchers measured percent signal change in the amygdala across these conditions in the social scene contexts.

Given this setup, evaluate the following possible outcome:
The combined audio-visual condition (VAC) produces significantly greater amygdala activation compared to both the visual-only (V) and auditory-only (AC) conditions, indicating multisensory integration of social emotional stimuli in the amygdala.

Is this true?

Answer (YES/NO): YES